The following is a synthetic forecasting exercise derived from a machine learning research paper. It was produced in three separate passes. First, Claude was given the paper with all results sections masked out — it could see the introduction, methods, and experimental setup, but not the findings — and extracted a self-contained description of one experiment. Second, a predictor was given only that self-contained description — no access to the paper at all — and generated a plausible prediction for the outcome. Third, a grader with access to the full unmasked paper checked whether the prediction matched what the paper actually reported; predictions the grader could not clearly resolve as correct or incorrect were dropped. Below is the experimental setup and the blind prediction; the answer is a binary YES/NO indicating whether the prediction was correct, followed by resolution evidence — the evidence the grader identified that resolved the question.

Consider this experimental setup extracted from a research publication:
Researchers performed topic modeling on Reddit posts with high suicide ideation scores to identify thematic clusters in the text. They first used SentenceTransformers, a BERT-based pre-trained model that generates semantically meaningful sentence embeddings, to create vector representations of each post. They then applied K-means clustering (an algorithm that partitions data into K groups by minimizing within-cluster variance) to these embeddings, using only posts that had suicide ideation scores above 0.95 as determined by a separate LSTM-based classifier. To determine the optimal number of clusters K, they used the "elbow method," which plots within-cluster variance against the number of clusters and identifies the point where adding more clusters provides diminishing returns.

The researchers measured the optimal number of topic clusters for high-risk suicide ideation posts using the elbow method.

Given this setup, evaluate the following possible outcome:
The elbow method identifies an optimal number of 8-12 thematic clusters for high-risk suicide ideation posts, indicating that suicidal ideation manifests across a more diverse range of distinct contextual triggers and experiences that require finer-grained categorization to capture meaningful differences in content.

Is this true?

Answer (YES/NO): NO